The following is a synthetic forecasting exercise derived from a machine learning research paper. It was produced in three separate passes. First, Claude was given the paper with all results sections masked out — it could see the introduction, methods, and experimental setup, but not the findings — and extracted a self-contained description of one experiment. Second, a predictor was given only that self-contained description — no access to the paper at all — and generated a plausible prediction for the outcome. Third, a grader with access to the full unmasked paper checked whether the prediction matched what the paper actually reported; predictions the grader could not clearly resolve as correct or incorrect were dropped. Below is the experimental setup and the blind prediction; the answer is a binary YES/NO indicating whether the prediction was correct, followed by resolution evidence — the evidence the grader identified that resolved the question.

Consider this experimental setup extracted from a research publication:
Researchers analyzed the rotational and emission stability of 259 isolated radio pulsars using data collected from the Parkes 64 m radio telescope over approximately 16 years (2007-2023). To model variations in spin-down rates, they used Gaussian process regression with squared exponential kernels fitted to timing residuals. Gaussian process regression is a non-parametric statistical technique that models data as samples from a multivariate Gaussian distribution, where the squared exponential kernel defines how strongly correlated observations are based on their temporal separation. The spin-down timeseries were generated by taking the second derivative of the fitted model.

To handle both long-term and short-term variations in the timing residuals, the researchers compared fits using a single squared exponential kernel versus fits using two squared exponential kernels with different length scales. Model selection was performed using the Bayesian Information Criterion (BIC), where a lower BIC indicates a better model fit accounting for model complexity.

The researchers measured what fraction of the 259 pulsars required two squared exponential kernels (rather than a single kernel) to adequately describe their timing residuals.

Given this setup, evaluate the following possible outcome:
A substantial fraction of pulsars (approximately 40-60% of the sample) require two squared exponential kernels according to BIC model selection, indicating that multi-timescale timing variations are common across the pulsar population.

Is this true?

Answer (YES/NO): YES